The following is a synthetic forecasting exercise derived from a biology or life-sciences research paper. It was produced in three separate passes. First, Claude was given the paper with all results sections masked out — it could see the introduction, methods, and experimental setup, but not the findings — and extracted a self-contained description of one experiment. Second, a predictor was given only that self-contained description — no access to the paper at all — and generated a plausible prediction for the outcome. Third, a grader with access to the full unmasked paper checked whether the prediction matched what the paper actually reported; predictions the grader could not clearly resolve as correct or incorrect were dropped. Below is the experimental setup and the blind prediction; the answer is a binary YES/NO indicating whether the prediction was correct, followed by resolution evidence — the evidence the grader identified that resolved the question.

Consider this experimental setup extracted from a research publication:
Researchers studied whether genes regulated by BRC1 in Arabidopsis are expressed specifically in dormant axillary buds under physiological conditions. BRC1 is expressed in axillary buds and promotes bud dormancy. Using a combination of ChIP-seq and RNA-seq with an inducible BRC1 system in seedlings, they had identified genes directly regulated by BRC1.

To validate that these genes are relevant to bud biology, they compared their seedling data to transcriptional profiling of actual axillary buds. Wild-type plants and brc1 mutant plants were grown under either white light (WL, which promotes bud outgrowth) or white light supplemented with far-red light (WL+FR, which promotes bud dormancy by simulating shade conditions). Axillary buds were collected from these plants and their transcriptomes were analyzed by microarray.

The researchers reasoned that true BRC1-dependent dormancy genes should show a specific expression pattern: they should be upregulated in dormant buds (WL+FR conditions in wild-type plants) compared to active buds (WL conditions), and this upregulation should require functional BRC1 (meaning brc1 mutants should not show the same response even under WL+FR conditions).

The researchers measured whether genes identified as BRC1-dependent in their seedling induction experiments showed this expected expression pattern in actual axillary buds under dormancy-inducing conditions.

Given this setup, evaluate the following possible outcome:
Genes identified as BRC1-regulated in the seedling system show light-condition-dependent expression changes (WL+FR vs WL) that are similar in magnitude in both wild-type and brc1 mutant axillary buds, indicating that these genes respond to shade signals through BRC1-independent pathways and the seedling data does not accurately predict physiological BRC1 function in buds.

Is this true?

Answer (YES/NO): NO